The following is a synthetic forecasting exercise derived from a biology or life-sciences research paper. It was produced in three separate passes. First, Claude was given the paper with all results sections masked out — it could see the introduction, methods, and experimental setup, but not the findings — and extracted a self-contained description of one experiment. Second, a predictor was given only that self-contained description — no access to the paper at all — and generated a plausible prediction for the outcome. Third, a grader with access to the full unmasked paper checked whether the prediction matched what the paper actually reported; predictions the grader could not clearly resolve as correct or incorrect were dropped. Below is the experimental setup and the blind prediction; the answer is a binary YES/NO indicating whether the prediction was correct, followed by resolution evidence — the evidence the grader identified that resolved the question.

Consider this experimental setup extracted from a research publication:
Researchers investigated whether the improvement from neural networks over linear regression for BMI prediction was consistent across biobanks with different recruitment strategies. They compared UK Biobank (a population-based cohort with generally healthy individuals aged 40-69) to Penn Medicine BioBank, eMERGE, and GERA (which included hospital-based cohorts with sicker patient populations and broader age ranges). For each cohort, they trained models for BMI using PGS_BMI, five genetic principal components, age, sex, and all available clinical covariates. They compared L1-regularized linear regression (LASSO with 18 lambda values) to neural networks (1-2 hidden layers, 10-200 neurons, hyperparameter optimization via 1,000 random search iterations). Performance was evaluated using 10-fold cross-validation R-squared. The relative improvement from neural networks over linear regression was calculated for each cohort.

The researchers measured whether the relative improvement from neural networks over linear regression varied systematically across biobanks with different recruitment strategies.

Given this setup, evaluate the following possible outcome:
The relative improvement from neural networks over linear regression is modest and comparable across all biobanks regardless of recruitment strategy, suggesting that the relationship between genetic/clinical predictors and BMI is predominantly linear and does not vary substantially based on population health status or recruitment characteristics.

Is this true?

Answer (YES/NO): NO